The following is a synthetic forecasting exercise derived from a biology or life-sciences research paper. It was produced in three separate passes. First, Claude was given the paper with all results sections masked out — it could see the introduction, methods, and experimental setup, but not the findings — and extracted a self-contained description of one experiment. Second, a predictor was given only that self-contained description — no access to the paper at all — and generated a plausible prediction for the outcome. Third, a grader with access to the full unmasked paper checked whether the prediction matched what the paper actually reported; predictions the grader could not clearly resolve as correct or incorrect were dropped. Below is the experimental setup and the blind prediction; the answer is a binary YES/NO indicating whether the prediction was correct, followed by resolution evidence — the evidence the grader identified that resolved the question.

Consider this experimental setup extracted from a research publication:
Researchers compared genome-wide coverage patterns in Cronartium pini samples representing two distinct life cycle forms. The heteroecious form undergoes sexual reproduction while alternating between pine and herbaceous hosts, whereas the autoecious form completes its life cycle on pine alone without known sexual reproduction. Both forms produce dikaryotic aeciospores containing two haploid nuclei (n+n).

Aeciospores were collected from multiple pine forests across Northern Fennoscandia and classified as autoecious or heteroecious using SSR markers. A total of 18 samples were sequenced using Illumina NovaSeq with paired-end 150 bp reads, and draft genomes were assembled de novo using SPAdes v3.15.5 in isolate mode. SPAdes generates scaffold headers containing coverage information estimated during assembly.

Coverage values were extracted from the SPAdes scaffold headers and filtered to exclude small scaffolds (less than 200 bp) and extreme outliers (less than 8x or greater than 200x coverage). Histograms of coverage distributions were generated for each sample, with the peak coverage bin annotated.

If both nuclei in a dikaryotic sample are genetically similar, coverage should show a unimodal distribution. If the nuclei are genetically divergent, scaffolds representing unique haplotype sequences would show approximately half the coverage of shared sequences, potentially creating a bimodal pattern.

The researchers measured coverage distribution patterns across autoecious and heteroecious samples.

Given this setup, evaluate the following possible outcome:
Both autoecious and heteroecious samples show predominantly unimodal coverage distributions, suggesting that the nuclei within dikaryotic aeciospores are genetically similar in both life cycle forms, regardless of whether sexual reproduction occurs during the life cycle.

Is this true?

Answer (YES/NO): NO